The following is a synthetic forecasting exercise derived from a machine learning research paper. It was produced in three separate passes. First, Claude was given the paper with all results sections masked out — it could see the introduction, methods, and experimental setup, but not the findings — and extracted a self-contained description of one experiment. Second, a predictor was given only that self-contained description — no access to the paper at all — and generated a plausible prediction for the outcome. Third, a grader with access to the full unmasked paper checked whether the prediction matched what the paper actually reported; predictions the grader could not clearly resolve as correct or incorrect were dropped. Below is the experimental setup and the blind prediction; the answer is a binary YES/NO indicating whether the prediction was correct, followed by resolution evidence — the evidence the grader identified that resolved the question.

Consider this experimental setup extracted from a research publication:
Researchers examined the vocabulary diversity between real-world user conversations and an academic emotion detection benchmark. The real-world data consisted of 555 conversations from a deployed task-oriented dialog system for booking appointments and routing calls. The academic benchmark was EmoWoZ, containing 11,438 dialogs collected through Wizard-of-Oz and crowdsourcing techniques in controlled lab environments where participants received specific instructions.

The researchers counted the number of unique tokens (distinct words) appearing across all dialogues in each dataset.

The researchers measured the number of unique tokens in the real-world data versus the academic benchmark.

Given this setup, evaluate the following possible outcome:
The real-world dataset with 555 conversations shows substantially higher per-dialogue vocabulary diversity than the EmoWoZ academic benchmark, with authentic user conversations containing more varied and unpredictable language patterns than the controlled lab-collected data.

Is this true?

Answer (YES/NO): NO